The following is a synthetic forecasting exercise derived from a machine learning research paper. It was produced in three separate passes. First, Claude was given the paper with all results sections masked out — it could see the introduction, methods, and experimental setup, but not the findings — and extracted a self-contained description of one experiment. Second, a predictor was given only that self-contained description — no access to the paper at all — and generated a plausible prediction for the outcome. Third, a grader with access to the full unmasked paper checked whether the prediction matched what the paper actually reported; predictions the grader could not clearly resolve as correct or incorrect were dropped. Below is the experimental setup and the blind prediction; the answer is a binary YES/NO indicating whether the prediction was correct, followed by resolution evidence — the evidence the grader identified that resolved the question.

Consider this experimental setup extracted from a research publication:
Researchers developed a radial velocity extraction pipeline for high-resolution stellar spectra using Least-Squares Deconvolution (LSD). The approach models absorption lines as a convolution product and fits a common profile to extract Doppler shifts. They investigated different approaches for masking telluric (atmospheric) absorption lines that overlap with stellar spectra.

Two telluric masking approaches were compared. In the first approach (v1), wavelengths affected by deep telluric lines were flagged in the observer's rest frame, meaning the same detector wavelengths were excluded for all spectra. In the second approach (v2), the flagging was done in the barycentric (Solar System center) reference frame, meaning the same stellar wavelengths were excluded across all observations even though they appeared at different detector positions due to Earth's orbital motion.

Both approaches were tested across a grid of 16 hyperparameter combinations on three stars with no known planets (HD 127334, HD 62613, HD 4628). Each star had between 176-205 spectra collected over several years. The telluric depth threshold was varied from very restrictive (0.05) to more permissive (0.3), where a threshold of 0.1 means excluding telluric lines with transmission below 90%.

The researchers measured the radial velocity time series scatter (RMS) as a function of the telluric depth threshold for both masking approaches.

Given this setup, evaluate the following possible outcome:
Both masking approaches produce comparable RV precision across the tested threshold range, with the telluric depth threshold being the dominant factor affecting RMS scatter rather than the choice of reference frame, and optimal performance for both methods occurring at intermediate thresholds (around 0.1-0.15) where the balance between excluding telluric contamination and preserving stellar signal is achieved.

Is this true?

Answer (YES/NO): NO